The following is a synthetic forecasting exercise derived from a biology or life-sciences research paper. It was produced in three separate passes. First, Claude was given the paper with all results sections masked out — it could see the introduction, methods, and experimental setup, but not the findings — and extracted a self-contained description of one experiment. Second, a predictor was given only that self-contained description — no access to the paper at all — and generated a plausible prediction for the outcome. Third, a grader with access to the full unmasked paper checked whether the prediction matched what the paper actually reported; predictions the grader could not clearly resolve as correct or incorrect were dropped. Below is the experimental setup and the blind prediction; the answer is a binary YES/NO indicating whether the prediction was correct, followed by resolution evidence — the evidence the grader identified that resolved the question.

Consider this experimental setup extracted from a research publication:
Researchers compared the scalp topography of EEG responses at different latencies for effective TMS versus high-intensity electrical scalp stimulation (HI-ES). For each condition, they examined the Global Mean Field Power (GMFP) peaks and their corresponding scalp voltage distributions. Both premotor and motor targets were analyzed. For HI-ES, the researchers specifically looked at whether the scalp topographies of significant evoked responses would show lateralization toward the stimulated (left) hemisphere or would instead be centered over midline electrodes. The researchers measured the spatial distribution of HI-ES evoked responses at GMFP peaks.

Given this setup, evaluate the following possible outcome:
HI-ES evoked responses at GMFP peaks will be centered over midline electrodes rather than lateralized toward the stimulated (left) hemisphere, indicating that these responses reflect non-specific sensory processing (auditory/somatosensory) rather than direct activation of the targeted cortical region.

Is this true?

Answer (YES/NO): NO